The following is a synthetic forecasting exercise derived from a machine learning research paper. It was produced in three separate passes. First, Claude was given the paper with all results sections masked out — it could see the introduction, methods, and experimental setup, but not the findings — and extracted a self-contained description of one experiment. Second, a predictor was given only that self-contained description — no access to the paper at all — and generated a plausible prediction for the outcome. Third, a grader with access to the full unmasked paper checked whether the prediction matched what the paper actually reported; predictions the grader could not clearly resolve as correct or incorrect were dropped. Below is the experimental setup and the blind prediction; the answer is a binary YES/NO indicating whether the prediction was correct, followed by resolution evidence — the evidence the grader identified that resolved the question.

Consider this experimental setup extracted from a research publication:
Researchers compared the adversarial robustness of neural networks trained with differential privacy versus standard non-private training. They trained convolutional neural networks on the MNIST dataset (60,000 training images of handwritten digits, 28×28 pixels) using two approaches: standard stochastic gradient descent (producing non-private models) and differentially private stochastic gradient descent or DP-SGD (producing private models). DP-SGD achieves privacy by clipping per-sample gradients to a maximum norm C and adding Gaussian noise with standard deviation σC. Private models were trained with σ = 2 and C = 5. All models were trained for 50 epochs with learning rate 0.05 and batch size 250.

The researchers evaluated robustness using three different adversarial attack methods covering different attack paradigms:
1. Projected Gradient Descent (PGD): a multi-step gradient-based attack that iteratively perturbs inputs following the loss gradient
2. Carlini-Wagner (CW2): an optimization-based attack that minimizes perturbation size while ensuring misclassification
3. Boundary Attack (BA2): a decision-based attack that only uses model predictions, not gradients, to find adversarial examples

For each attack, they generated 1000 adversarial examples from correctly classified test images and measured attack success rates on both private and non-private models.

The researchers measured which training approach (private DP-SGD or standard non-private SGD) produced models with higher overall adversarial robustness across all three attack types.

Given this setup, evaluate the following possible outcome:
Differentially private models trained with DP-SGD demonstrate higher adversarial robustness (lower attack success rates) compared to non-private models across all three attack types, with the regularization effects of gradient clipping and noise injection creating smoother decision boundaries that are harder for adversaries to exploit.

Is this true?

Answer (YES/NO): NO